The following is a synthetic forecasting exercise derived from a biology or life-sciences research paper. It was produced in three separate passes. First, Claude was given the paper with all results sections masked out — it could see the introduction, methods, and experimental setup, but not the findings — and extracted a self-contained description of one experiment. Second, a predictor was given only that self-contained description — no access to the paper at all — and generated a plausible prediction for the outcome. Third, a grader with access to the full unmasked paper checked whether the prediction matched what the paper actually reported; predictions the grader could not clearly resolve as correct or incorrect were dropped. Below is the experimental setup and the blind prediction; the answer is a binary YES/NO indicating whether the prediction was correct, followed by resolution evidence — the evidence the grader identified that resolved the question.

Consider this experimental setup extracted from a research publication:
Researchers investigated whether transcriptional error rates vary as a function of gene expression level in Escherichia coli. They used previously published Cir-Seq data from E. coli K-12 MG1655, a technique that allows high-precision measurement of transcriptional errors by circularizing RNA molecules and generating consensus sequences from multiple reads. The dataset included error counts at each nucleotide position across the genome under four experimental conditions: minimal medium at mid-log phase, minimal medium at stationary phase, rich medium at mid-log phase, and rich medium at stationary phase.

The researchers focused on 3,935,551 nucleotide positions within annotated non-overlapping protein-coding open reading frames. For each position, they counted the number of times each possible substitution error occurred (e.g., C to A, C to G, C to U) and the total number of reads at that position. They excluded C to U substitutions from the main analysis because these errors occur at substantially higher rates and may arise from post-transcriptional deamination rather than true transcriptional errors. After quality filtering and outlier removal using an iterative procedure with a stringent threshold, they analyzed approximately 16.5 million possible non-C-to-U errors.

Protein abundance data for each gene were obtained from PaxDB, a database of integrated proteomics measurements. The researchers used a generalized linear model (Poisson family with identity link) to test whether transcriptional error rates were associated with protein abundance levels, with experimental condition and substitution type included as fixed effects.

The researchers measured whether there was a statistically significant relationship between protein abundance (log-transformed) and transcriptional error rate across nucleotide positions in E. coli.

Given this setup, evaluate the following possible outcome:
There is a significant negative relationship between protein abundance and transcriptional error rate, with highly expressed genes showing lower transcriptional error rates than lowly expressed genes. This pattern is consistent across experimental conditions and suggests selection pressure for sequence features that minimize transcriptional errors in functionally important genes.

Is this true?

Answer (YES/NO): YES